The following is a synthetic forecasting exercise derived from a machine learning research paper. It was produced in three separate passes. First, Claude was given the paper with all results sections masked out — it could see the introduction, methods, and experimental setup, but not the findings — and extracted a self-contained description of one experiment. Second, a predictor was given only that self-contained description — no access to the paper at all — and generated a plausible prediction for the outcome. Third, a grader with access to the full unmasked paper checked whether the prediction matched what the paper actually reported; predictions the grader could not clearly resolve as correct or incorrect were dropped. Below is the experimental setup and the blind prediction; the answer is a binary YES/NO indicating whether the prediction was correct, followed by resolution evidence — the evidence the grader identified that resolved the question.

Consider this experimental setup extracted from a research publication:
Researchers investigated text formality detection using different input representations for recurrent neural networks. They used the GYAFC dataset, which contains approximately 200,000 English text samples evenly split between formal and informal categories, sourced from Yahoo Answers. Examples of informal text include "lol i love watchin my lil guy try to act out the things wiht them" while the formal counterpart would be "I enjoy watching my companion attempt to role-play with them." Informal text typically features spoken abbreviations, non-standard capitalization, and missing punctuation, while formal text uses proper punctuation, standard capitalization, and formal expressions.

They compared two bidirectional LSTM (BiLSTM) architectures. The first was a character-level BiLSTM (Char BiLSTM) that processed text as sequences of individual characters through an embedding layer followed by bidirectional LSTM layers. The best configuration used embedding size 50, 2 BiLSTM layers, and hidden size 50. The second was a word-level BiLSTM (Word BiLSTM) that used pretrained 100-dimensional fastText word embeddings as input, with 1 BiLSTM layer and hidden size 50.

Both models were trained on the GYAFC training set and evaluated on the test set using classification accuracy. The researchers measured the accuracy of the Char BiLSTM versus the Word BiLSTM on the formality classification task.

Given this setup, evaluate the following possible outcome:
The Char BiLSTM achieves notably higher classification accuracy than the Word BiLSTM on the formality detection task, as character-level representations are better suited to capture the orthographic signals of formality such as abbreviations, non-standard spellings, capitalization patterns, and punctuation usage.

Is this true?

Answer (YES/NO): YES